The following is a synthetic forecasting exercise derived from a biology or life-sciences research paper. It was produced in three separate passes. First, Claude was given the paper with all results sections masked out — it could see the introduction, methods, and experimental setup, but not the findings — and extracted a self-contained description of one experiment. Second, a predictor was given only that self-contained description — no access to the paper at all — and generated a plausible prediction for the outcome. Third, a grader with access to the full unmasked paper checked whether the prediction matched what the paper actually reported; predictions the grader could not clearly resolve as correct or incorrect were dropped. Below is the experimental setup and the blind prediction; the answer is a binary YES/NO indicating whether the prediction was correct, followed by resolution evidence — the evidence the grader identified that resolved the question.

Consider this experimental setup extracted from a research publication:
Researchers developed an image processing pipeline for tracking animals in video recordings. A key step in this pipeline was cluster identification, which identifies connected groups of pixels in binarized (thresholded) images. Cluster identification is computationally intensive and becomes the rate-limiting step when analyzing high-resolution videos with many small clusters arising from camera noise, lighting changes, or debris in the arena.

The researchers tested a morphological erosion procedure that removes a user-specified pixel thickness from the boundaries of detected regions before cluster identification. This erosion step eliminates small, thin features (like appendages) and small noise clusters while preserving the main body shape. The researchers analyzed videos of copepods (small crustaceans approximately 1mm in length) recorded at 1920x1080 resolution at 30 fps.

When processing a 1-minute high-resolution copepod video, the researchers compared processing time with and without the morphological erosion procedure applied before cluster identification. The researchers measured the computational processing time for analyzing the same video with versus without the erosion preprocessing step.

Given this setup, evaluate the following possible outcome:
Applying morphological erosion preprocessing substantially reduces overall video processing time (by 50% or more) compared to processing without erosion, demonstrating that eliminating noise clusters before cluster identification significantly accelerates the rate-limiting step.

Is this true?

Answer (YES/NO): YES